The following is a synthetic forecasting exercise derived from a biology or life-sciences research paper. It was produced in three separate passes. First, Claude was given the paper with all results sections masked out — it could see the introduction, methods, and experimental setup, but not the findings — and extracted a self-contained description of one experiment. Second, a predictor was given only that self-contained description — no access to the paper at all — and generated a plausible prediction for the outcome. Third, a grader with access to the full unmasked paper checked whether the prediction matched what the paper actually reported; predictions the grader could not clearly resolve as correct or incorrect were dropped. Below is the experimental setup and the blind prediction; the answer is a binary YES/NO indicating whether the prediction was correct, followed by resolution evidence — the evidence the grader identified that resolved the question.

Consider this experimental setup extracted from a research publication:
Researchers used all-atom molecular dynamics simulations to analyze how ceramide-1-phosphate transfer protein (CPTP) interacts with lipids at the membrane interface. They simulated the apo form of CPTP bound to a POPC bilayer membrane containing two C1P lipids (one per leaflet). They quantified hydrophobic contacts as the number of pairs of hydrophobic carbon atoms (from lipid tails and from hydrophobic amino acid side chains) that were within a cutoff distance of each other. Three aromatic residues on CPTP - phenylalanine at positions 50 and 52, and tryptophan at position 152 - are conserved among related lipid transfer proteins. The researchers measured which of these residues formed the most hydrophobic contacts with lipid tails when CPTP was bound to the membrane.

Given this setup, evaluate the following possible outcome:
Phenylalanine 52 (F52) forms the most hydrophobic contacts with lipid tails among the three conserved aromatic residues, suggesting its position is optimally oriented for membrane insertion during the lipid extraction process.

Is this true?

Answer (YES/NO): NO